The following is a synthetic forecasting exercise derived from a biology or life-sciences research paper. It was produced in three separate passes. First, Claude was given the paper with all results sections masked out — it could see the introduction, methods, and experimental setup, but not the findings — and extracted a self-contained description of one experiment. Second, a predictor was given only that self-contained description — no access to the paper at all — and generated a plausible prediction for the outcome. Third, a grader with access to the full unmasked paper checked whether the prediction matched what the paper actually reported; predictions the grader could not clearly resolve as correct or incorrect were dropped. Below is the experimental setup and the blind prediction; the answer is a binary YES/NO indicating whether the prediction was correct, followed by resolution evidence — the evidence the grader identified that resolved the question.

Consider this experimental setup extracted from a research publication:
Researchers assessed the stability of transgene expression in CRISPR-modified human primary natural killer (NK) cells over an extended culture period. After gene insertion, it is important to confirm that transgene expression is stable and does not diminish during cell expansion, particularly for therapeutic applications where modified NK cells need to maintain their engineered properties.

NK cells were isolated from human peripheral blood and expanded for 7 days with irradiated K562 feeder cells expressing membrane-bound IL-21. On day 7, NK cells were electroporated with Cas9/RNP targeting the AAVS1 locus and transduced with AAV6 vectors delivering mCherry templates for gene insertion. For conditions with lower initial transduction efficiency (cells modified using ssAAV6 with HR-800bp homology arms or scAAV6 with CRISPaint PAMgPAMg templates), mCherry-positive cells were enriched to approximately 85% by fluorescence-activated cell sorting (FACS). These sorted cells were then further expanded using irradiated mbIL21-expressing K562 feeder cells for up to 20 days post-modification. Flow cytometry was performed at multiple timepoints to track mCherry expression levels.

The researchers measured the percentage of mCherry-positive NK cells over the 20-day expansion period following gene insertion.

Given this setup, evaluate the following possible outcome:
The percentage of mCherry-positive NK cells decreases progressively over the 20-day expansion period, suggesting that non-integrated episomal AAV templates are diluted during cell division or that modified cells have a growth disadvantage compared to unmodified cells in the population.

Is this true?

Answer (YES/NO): NO